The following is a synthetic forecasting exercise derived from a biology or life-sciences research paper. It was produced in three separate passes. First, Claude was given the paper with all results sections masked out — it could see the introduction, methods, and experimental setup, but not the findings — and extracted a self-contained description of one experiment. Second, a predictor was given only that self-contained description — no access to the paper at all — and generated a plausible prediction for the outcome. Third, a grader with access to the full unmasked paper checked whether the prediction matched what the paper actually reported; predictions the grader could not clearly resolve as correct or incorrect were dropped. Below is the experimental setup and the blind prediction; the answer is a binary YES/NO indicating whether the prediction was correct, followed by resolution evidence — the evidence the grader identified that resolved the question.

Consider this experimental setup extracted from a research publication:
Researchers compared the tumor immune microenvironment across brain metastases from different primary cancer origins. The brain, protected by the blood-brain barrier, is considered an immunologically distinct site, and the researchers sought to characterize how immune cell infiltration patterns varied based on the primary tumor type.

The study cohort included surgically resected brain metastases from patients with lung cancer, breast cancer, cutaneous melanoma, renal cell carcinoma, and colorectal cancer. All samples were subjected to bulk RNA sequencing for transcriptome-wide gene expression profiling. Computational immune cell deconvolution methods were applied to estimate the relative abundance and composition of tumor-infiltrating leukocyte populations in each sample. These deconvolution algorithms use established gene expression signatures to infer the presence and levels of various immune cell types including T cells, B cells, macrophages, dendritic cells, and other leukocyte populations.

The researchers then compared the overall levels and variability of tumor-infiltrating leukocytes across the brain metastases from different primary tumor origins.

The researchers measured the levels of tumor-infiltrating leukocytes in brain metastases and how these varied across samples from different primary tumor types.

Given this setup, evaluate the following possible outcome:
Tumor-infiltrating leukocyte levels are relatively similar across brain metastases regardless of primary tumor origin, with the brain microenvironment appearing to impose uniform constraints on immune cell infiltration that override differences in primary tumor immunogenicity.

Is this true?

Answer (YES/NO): NO